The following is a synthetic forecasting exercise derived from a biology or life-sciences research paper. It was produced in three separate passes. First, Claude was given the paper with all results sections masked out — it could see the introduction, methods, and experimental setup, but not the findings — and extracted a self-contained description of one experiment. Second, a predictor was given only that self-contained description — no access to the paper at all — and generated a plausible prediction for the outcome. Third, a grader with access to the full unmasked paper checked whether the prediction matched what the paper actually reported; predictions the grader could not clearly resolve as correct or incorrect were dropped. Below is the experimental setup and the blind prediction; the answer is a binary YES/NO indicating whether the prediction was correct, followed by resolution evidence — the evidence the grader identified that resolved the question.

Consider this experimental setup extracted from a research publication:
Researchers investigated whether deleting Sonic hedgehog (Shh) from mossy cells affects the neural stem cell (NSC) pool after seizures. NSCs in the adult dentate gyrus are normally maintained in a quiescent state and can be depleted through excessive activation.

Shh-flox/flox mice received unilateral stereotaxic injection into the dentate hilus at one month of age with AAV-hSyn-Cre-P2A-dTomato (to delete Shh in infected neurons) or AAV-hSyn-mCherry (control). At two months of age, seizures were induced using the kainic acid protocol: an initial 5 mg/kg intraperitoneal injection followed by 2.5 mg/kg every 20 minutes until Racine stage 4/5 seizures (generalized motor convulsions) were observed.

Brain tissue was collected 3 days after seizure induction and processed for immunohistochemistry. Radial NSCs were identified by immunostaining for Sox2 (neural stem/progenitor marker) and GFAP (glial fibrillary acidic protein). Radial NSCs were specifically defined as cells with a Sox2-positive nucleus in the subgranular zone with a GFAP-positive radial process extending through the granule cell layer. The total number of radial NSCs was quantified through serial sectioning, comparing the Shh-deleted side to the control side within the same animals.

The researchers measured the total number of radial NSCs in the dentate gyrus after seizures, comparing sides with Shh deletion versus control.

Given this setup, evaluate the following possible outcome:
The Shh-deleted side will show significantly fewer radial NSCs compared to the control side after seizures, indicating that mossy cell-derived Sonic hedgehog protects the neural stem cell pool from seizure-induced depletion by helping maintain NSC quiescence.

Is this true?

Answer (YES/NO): NO